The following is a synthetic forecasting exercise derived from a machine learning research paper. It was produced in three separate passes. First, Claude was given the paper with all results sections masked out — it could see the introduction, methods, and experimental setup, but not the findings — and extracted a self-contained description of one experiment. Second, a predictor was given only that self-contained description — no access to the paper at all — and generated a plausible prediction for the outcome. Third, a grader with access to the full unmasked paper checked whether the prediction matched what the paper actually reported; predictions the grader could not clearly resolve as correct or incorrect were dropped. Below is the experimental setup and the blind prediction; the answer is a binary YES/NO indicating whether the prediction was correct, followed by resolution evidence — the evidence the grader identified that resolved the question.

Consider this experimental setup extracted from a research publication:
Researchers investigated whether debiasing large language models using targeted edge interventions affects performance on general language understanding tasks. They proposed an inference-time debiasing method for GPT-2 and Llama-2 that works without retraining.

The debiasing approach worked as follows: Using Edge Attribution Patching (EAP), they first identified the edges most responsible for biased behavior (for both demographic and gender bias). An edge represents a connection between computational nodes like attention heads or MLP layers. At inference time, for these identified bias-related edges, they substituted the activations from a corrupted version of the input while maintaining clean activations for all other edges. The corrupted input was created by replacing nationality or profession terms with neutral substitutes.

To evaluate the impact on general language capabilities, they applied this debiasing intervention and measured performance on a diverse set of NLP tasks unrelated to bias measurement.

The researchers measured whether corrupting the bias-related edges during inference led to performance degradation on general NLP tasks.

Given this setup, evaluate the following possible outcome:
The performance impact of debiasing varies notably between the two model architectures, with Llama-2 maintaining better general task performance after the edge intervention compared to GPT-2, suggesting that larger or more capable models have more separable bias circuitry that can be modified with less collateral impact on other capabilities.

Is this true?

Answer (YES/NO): NO